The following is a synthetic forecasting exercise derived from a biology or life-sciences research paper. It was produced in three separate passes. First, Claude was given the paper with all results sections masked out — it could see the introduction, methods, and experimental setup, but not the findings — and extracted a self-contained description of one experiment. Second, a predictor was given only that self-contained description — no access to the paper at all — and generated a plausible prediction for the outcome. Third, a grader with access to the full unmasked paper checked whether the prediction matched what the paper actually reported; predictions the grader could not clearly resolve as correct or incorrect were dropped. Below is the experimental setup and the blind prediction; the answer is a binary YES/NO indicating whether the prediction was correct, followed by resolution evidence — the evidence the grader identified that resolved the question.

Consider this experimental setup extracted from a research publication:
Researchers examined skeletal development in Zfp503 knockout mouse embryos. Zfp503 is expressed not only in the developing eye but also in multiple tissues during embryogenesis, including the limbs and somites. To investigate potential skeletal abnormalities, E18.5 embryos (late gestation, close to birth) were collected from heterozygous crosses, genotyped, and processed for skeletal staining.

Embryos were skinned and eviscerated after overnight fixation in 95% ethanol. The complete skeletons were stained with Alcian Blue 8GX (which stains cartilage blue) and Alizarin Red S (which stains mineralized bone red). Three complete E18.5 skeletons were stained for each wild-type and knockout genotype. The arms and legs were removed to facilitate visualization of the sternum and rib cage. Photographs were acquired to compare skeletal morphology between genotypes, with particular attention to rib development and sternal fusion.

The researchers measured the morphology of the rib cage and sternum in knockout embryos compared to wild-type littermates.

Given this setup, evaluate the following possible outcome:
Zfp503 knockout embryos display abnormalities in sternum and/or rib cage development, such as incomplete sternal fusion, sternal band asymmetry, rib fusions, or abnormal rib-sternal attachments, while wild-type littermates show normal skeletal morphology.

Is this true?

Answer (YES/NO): YES